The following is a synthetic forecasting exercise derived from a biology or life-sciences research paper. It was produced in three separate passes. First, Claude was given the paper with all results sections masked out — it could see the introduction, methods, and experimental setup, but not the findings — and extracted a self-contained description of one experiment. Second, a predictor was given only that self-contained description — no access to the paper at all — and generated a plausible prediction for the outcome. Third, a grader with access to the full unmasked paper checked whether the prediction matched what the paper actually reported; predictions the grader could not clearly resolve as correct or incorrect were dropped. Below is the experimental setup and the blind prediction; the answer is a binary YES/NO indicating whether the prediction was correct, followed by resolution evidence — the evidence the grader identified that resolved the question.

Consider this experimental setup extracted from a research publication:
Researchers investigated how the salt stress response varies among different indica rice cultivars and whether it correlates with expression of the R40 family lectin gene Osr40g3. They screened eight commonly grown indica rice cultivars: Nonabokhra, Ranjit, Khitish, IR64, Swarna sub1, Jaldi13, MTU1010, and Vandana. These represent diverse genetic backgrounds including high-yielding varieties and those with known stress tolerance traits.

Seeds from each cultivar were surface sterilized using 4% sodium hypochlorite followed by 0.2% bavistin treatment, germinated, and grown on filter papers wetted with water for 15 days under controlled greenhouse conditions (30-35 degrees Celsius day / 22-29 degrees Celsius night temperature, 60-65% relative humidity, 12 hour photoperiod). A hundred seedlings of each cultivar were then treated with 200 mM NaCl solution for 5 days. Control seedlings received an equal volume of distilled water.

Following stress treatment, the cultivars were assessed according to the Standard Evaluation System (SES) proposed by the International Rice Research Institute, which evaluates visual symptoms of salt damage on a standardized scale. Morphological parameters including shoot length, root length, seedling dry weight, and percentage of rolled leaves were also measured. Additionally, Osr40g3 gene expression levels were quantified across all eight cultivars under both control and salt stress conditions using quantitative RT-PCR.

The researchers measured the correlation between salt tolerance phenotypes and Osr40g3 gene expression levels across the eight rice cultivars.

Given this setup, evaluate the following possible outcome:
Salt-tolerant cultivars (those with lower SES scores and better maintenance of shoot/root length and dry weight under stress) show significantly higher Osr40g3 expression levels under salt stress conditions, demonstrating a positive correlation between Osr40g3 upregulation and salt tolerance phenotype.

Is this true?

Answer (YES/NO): YES